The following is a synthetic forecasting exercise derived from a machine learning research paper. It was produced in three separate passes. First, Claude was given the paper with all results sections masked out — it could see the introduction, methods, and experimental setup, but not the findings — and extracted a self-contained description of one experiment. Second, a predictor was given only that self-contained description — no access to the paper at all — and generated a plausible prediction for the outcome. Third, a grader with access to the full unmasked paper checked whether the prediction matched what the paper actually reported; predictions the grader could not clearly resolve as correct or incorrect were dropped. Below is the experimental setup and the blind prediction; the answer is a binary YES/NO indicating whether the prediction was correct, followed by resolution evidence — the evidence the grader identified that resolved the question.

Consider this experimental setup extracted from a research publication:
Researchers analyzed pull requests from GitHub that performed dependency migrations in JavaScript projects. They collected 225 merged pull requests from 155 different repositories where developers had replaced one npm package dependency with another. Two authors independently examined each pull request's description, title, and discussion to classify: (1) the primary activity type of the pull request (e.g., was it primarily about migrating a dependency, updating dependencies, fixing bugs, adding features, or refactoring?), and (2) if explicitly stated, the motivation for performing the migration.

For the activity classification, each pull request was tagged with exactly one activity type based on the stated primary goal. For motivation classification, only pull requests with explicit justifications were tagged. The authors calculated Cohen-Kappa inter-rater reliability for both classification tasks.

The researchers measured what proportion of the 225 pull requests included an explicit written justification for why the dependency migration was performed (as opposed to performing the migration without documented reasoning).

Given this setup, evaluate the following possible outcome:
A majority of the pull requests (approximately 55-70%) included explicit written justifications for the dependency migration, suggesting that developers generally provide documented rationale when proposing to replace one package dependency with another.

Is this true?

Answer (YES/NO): NO